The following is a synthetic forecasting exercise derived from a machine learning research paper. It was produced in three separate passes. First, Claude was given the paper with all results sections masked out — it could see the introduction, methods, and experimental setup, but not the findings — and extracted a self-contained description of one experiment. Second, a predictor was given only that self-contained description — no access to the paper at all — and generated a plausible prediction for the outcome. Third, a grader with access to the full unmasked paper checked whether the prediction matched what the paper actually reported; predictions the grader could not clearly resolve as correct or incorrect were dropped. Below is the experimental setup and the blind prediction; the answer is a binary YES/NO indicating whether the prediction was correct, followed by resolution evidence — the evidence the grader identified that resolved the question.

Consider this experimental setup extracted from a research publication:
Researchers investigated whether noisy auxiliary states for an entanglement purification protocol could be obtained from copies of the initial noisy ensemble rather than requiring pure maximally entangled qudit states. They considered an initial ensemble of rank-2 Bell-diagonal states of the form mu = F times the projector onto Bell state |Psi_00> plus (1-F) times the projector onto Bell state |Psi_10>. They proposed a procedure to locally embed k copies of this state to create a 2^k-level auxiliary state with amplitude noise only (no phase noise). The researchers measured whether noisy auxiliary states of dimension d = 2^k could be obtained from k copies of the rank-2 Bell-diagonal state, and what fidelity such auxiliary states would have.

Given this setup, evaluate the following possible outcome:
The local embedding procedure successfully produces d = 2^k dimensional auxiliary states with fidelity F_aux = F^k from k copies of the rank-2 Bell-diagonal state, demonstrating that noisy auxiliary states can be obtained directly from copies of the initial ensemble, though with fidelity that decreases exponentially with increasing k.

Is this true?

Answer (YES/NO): YES